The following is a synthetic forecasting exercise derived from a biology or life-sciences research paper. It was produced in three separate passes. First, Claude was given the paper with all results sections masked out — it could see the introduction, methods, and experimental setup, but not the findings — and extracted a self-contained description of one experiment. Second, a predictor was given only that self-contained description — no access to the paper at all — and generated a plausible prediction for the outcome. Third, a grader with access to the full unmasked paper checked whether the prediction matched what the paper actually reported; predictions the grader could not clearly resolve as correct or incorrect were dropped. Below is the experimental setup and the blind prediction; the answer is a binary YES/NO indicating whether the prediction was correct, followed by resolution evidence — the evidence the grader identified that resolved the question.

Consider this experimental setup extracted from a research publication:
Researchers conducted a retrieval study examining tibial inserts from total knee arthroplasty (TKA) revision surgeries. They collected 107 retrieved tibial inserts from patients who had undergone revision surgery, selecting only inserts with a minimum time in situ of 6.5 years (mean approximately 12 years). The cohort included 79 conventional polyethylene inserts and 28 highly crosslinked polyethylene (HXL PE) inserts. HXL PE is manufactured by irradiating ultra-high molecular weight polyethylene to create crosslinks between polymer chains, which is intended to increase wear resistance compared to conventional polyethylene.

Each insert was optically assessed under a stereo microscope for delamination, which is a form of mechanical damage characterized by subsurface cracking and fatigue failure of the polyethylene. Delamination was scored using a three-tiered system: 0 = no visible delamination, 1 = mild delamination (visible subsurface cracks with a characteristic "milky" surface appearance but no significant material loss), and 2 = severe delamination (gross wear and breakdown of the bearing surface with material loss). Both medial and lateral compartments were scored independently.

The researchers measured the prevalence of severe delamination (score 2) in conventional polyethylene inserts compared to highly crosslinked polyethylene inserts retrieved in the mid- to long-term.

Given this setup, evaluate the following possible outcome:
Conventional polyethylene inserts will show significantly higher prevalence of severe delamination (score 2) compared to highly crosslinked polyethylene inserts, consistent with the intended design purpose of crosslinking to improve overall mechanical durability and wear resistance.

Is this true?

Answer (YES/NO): YES